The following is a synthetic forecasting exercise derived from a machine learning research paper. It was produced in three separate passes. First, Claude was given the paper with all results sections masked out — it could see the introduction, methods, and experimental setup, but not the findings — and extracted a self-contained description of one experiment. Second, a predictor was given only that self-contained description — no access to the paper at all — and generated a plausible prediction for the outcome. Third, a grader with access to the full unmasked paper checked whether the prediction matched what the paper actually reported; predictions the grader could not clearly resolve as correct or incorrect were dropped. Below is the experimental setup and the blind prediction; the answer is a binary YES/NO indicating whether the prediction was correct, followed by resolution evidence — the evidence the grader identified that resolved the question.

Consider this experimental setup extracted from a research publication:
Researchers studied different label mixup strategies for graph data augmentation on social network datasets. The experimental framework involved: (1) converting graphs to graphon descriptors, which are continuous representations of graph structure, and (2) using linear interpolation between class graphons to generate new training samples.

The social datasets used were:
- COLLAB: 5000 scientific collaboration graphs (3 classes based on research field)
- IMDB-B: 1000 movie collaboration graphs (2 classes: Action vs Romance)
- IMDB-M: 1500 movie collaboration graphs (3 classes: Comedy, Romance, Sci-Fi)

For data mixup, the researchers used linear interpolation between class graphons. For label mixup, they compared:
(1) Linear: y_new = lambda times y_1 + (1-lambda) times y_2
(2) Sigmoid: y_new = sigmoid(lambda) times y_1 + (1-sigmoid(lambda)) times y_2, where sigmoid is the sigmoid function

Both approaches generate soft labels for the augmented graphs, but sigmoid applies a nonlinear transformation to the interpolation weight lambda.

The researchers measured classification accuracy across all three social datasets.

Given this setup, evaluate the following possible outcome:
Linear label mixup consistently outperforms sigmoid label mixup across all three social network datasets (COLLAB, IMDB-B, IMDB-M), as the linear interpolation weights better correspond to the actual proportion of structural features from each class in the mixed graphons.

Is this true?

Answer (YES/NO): NO